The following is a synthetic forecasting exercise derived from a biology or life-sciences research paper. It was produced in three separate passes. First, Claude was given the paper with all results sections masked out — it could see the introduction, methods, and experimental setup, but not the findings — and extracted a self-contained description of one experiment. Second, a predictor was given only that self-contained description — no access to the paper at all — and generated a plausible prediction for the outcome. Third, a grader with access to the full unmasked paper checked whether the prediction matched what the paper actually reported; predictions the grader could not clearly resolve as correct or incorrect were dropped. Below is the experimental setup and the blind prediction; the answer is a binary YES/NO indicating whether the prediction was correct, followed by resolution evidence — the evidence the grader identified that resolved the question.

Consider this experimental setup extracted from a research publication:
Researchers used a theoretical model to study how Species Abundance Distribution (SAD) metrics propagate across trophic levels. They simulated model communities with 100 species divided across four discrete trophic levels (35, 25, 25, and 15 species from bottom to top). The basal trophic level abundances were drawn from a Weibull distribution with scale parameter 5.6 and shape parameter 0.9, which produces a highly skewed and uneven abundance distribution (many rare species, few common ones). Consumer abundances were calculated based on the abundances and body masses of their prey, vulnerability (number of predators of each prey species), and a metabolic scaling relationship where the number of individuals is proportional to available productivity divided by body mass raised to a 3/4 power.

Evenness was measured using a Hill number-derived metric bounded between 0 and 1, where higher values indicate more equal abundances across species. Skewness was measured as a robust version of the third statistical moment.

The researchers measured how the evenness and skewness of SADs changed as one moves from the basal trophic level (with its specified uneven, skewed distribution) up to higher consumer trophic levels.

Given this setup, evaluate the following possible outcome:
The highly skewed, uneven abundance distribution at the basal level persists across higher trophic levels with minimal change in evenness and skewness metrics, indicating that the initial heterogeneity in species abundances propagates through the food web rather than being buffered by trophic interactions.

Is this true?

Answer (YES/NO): NO